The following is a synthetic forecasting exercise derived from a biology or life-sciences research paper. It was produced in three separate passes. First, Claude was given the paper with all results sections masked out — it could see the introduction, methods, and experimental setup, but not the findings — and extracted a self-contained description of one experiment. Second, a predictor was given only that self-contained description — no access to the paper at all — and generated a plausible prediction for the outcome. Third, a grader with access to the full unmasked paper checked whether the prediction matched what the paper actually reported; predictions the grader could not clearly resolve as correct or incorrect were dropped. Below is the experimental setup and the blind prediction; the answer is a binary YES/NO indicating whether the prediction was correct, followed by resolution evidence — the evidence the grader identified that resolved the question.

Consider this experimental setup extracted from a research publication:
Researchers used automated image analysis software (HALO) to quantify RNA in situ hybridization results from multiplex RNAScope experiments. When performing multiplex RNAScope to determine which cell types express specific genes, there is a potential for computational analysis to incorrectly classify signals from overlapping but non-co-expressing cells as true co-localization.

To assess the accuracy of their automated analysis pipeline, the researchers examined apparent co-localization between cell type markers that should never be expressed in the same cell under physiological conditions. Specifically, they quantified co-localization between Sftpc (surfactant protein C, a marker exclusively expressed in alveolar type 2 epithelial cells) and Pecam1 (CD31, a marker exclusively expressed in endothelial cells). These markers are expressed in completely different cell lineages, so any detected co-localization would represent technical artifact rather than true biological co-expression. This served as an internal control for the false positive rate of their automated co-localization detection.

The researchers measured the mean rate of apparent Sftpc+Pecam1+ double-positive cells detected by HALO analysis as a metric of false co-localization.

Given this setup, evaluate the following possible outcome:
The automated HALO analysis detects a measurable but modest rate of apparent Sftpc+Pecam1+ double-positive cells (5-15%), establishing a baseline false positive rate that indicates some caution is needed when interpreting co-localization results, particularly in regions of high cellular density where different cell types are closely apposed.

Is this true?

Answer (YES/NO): NO